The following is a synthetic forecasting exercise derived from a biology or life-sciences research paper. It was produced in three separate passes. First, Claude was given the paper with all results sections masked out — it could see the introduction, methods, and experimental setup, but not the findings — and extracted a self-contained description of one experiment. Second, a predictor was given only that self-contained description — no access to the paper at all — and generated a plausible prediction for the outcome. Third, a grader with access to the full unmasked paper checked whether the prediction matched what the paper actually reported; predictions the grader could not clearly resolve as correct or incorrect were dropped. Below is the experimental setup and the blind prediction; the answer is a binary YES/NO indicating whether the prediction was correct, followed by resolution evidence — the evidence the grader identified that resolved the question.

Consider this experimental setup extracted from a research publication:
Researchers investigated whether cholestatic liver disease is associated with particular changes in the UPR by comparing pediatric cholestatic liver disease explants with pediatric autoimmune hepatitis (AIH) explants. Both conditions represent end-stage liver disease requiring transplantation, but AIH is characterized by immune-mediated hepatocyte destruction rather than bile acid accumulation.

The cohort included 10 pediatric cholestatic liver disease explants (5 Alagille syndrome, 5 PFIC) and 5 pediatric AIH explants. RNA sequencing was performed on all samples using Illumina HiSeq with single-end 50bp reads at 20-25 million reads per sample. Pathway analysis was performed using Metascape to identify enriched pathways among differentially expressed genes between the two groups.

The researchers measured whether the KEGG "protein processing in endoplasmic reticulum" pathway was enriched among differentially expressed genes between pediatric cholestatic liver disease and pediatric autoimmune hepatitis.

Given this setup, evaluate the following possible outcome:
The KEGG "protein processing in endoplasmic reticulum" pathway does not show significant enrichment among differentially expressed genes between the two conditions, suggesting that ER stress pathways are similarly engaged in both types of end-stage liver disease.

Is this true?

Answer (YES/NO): NO